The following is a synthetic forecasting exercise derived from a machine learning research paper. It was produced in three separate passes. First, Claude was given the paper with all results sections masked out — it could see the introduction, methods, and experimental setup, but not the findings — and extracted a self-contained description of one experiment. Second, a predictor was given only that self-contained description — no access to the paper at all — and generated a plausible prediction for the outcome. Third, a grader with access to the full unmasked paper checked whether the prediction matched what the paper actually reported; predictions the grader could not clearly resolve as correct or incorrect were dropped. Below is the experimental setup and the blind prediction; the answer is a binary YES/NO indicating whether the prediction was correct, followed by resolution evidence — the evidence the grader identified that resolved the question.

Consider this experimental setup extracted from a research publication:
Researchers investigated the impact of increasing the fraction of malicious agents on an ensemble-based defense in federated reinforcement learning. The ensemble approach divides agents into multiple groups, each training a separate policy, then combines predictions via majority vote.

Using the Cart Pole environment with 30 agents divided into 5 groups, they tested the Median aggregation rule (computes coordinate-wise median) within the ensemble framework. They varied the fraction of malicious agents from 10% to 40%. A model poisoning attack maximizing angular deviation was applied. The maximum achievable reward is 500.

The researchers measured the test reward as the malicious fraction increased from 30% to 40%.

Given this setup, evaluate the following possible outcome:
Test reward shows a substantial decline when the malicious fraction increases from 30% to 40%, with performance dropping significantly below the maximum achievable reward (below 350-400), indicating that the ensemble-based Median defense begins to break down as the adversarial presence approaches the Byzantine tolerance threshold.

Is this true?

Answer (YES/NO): NO